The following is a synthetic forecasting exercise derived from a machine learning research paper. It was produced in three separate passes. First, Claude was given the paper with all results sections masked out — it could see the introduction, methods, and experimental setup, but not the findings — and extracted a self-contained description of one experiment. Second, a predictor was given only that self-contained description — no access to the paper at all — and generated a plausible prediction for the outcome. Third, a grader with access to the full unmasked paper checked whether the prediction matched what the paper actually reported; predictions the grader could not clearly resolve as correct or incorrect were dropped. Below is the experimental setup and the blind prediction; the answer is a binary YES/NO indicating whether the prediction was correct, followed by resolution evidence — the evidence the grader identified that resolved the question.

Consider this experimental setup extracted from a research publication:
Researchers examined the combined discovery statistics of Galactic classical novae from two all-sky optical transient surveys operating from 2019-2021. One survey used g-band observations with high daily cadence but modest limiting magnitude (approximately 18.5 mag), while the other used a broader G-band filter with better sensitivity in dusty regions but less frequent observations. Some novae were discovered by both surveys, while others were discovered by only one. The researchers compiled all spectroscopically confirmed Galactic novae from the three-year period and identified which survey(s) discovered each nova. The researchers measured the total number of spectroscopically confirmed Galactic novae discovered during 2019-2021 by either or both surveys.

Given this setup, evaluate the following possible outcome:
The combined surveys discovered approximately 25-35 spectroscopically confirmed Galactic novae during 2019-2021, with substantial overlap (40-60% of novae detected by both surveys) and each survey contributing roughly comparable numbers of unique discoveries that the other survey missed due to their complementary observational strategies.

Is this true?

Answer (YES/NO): NO